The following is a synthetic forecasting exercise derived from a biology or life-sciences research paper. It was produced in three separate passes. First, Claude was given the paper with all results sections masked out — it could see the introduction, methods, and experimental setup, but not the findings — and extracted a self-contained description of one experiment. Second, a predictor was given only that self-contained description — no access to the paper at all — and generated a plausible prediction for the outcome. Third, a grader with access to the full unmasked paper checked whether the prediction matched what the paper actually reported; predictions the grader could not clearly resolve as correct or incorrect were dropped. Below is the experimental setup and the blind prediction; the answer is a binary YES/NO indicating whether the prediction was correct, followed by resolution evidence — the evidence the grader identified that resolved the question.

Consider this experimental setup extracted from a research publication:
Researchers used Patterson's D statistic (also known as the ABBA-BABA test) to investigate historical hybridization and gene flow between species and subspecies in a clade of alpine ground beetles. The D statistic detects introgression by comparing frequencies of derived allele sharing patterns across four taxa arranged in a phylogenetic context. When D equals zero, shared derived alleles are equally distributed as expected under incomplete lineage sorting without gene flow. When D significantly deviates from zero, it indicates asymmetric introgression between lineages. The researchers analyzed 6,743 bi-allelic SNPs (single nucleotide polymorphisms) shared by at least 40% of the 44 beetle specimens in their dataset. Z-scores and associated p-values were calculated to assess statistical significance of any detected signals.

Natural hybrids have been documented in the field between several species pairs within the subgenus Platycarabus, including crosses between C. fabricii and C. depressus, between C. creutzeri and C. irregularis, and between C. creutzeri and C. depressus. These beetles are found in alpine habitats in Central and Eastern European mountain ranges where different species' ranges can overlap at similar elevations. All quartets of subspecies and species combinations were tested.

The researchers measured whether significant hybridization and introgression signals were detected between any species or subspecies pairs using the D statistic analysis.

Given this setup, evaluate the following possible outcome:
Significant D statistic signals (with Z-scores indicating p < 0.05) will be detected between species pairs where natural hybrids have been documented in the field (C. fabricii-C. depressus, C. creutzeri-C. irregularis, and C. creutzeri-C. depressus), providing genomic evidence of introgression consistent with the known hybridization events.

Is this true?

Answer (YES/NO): NO